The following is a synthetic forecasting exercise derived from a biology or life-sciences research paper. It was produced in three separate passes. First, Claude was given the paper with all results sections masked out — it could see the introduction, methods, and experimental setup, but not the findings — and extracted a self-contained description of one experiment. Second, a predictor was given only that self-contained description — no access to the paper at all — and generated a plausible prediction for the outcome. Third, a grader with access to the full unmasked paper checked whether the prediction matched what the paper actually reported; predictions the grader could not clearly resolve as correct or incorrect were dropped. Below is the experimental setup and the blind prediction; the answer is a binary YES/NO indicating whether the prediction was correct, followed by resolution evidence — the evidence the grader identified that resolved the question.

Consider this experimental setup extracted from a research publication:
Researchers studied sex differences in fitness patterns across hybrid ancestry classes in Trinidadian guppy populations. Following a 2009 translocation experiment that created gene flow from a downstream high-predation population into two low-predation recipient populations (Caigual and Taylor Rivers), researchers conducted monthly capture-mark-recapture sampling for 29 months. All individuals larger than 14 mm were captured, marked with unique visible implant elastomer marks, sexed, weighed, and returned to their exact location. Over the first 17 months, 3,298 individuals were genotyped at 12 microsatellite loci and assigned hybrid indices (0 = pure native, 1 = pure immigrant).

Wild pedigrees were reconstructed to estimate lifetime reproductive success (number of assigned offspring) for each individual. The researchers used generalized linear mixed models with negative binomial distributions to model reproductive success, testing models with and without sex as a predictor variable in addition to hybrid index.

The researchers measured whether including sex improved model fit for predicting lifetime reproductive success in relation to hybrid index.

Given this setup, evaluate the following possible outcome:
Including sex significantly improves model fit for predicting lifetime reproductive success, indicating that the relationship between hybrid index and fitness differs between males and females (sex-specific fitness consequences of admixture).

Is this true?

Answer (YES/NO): NO